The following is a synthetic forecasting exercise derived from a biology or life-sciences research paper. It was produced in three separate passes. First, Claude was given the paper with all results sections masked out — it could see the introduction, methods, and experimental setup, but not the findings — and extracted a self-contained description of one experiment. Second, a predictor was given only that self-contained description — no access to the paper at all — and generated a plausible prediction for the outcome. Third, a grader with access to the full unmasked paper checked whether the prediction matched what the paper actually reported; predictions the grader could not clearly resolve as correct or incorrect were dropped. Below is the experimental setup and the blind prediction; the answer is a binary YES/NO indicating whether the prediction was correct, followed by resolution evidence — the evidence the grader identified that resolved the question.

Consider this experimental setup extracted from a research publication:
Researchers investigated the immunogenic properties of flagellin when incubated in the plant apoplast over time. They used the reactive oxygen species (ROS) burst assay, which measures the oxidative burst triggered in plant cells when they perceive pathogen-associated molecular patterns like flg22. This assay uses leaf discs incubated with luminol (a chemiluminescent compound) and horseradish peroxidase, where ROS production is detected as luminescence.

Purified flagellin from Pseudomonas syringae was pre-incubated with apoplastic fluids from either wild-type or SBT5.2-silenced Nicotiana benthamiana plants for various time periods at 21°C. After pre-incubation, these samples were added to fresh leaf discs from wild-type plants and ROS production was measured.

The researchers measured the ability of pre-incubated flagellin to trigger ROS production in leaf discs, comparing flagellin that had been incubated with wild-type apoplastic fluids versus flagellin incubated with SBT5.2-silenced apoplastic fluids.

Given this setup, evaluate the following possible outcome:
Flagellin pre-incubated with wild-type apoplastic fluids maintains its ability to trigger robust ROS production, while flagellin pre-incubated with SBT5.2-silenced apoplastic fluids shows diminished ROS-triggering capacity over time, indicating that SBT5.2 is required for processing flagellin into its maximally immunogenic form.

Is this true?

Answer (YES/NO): NO